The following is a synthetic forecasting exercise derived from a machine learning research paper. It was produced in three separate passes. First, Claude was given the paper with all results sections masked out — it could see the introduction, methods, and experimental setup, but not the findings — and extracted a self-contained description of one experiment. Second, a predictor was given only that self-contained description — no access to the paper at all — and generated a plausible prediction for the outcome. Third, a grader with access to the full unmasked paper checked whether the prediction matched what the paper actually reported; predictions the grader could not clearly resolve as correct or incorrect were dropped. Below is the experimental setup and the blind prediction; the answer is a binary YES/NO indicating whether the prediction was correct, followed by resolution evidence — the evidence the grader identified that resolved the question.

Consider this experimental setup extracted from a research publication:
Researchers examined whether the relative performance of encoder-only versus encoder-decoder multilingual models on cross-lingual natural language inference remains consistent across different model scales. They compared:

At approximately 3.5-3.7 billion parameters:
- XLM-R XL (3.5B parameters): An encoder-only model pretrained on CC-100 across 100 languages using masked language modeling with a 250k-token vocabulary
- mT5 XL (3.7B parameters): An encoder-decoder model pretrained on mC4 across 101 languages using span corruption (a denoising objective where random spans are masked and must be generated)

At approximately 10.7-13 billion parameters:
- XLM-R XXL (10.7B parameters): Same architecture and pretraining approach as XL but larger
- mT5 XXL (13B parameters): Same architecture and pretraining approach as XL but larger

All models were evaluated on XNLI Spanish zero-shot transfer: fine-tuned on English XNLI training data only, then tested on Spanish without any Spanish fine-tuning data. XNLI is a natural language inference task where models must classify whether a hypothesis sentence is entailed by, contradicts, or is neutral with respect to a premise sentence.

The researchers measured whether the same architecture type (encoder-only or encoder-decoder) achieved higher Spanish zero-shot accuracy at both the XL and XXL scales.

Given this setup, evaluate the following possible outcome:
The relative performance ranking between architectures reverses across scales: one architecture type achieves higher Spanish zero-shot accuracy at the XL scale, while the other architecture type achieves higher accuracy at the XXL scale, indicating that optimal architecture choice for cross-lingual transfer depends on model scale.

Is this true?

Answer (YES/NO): YES